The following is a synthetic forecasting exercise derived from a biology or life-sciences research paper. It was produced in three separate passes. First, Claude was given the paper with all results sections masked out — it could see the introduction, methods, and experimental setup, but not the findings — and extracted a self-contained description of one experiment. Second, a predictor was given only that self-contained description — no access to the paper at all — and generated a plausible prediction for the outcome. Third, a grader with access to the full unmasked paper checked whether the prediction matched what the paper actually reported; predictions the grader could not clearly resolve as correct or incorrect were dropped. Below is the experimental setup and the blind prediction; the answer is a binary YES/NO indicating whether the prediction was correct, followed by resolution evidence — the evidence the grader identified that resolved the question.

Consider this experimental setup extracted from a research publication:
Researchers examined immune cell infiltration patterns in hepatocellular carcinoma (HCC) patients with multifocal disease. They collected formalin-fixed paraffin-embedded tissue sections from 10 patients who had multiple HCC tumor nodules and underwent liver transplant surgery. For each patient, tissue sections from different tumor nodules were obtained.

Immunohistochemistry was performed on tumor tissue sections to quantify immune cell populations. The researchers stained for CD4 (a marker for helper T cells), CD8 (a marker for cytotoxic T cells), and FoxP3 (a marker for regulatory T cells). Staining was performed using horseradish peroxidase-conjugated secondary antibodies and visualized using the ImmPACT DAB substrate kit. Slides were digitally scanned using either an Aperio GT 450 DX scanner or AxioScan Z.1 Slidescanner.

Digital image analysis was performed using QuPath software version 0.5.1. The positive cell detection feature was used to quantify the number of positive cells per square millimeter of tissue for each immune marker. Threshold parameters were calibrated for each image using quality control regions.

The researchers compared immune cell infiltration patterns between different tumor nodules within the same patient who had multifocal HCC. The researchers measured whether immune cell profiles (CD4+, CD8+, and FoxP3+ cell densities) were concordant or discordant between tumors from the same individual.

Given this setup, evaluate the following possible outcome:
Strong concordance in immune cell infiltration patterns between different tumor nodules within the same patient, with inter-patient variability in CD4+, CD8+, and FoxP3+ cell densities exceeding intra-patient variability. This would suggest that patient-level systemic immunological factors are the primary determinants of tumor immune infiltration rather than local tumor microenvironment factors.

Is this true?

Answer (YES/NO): NO